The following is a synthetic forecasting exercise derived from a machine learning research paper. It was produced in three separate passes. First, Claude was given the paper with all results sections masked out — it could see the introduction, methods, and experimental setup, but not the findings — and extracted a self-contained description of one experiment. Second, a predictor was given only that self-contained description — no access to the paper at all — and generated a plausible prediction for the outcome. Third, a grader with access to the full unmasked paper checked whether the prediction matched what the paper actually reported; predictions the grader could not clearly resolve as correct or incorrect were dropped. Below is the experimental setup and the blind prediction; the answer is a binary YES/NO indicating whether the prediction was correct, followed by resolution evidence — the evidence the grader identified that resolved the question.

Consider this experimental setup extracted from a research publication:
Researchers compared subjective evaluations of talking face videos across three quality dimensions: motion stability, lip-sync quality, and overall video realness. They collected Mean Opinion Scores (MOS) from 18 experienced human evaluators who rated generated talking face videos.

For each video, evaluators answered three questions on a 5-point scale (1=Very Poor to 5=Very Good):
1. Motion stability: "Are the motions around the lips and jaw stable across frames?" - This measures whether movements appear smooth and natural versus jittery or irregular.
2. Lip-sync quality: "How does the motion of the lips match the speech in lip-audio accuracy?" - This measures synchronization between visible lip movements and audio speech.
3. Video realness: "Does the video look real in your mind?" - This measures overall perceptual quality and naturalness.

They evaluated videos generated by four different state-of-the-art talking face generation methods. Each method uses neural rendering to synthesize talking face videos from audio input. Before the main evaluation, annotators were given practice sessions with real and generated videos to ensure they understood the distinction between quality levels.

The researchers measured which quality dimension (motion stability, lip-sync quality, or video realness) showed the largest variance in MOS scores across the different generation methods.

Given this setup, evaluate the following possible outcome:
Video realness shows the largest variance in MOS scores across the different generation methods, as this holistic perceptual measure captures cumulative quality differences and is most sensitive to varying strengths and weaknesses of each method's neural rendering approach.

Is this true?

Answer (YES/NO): NO